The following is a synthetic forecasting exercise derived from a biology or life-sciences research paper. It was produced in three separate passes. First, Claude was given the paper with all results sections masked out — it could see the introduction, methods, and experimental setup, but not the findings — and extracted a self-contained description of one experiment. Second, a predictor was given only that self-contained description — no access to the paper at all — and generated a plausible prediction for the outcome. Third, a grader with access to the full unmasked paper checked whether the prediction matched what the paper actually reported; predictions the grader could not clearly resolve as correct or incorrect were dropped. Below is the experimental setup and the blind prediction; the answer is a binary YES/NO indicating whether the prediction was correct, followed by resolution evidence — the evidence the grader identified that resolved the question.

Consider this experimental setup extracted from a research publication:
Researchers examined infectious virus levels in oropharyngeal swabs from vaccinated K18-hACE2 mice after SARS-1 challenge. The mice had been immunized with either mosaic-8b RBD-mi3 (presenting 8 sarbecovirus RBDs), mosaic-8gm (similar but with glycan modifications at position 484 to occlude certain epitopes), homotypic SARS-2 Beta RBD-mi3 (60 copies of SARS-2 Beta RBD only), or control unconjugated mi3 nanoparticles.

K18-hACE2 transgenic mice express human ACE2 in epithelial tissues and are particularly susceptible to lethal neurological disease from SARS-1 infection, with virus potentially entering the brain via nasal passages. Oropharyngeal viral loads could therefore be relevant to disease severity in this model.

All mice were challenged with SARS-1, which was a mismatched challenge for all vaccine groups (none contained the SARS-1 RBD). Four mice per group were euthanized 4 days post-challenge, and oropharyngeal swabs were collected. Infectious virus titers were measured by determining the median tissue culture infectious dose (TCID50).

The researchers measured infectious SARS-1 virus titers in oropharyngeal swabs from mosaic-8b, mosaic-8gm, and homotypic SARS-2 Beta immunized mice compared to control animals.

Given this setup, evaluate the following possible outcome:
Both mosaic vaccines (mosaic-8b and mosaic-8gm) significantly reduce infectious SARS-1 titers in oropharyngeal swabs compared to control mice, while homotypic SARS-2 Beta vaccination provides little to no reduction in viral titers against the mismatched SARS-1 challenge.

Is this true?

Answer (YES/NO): YES